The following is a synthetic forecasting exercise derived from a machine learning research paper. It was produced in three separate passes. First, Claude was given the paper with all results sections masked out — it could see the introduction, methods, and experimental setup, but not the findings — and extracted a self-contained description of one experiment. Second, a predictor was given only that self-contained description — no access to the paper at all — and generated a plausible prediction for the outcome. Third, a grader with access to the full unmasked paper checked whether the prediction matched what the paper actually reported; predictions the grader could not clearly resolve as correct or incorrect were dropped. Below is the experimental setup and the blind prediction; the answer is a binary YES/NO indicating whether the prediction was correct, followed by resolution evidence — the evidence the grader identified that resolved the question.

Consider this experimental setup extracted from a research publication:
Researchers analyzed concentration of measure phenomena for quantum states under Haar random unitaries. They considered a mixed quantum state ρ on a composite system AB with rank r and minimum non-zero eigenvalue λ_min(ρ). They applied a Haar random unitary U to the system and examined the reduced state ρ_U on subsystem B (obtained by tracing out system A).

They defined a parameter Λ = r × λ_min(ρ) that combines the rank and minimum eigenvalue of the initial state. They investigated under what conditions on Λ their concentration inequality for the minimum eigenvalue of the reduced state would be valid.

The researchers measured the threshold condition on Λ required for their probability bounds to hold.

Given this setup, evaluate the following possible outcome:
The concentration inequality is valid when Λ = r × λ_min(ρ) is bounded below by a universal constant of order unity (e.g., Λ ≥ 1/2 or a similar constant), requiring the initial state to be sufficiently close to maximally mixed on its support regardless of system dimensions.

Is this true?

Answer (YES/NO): YES